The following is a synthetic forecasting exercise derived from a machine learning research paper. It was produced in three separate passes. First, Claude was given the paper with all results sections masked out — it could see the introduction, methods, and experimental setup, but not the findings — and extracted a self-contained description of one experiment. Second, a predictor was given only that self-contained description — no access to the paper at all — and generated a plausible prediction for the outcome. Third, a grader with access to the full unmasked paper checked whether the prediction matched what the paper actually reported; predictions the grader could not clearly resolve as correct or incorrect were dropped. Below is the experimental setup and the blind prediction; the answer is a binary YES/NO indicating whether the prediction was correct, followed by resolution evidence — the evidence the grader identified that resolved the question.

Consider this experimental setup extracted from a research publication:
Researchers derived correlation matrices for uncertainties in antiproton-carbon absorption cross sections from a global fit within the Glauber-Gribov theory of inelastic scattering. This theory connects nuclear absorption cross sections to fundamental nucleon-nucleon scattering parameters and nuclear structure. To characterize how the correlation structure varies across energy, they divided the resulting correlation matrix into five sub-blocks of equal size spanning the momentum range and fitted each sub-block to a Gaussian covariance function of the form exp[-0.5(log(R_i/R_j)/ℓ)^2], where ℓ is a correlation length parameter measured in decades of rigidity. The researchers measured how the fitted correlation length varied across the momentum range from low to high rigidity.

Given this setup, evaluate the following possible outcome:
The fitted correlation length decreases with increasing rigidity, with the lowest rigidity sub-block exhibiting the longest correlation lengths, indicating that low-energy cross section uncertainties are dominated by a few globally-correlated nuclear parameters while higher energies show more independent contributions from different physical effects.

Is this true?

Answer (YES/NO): NO